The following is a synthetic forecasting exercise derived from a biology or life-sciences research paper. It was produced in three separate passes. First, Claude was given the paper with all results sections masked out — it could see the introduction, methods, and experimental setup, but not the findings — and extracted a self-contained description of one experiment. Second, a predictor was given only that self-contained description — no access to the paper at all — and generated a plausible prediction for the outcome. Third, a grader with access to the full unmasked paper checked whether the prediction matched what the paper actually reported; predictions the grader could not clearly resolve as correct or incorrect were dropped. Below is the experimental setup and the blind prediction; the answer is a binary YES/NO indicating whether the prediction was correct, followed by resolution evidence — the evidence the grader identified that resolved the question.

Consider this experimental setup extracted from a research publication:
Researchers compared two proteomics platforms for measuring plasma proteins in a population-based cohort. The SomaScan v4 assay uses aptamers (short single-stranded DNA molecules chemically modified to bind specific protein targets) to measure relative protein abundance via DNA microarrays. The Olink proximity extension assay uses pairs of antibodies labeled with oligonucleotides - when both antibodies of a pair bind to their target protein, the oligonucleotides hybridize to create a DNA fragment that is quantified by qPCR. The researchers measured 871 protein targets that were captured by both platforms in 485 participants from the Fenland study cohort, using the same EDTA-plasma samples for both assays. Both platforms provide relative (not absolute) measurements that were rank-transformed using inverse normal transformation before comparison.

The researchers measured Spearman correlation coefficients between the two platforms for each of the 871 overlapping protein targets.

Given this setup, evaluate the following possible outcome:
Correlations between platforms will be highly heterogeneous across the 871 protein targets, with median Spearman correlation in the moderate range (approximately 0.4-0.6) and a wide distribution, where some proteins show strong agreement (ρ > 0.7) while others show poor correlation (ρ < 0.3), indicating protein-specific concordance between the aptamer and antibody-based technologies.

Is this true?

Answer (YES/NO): NO